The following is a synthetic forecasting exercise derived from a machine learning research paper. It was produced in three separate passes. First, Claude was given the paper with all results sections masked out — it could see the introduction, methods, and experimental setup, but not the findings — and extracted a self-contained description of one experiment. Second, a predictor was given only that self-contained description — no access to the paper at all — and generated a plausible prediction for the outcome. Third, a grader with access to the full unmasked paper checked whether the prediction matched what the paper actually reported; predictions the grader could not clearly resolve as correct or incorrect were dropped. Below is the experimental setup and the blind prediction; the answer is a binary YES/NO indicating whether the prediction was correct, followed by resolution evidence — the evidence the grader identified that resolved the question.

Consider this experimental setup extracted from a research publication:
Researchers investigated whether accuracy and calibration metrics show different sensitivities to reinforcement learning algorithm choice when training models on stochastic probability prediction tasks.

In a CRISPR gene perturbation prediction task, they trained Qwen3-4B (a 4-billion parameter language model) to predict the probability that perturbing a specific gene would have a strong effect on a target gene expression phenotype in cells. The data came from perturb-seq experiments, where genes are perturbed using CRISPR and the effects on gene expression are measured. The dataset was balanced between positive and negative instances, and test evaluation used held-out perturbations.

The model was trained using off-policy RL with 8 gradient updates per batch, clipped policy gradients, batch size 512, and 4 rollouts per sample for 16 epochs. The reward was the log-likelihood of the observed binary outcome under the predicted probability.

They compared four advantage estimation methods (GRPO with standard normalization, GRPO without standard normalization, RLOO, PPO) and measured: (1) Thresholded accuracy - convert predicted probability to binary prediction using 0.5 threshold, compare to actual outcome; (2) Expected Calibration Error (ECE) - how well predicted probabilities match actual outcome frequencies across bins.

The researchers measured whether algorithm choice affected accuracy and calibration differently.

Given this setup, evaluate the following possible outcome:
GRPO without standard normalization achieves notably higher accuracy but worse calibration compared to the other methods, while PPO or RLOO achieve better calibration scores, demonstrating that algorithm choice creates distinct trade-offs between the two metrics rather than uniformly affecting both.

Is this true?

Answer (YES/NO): NO